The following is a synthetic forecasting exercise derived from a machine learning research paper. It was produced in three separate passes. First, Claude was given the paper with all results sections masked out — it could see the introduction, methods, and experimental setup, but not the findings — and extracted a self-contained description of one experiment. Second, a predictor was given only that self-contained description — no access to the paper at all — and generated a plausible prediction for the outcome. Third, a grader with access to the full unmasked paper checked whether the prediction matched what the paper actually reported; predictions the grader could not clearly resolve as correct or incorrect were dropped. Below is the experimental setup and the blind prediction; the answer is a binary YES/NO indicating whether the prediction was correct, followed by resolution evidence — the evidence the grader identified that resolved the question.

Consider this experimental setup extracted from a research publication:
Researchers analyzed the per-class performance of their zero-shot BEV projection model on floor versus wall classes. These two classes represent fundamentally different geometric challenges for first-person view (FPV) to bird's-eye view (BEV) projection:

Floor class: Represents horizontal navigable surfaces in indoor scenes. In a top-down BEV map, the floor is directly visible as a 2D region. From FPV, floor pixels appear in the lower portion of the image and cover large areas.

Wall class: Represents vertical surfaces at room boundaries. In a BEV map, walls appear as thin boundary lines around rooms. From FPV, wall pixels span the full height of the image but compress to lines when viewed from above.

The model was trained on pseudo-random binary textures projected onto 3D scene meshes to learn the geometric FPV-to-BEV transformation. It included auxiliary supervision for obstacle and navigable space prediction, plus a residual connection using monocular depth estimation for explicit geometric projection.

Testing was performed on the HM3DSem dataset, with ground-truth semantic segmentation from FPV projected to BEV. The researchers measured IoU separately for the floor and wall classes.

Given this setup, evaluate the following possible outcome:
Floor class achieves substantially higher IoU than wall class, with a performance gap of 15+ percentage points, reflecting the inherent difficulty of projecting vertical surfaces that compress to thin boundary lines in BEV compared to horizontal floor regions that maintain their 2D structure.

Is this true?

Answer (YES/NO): YES